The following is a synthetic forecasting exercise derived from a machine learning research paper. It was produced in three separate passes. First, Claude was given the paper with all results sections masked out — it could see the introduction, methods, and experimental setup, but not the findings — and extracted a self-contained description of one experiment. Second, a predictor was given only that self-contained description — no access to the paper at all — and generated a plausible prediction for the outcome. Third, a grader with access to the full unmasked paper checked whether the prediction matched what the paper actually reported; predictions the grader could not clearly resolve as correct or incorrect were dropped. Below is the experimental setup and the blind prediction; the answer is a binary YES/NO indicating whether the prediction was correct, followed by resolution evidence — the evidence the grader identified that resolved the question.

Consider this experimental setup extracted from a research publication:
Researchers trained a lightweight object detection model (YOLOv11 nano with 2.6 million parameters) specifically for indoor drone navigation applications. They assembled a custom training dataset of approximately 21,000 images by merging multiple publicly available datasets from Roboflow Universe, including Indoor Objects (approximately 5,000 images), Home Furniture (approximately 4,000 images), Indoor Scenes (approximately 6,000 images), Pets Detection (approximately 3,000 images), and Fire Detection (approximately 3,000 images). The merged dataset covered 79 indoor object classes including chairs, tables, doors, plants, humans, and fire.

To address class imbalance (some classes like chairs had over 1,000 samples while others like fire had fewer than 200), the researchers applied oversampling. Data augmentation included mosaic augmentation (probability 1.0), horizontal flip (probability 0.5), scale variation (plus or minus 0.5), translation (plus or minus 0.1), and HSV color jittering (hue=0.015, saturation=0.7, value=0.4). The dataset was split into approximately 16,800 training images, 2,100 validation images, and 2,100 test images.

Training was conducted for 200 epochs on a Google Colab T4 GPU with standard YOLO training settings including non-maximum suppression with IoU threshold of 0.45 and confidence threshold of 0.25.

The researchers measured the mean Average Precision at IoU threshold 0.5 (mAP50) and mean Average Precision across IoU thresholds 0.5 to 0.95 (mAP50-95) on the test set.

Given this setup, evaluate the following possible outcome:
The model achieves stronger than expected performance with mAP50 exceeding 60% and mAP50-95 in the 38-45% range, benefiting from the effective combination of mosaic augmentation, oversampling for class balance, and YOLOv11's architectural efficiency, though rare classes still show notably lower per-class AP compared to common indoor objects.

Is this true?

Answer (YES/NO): NO